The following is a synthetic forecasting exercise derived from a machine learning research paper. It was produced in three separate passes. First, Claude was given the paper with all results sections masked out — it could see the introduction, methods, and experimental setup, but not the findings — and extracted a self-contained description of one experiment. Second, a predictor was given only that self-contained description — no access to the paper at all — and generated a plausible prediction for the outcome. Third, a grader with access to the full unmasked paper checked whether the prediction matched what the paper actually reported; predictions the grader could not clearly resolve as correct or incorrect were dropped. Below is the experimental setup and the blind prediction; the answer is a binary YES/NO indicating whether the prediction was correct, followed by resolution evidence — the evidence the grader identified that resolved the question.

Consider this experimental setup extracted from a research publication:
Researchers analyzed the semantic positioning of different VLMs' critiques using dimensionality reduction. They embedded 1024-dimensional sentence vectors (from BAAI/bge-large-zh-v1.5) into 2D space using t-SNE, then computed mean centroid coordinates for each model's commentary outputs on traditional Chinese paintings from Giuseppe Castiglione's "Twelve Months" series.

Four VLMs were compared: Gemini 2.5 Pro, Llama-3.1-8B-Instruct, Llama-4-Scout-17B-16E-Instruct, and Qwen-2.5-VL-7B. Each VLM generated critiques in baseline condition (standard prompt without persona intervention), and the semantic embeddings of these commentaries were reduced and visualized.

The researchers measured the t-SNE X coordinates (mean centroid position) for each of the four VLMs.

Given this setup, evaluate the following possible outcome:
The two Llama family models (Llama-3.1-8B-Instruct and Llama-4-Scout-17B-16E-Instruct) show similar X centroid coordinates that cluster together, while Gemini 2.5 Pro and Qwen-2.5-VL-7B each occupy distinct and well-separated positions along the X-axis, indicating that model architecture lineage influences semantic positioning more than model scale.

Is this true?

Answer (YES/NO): NO